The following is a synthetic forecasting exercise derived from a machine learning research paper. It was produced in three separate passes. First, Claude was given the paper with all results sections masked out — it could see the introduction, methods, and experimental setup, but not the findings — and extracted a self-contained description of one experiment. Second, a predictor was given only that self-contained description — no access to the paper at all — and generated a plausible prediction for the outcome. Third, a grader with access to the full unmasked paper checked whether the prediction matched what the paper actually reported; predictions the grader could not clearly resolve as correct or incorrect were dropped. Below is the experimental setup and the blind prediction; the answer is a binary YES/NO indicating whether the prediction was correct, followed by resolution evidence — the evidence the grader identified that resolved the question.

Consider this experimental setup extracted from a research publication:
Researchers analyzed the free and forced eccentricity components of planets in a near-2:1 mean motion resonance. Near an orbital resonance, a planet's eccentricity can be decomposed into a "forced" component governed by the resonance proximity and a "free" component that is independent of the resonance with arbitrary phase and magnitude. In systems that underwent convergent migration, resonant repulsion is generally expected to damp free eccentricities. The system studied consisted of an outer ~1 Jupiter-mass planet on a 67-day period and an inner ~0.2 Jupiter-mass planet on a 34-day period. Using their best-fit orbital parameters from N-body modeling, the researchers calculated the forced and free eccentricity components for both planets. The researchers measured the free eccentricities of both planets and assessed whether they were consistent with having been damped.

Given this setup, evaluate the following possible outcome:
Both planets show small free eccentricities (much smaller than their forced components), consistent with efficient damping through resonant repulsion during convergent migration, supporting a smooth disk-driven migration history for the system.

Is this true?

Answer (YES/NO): NO